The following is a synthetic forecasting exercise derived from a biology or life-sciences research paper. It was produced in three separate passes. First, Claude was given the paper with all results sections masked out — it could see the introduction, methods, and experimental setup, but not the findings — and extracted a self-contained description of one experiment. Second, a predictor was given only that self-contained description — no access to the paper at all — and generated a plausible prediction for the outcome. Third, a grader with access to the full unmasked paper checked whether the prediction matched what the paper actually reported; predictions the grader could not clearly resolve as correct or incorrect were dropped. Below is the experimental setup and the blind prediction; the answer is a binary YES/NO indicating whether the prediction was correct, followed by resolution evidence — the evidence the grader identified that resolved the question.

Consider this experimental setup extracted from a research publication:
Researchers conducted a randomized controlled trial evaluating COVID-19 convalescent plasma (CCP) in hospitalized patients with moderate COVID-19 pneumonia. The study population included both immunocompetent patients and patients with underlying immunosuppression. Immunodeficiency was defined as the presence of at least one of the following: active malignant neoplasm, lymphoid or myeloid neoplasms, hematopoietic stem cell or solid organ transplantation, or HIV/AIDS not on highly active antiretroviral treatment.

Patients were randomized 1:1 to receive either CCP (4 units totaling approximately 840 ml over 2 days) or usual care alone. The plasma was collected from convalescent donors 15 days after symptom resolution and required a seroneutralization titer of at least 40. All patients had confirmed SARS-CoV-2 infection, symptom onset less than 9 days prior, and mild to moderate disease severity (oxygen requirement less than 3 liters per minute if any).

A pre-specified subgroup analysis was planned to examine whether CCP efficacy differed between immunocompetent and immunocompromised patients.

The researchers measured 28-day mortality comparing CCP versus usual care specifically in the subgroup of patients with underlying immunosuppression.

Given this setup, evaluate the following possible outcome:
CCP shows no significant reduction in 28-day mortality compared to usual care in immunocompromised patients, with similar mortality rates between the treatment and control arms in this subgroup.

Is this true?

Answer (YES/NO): NO